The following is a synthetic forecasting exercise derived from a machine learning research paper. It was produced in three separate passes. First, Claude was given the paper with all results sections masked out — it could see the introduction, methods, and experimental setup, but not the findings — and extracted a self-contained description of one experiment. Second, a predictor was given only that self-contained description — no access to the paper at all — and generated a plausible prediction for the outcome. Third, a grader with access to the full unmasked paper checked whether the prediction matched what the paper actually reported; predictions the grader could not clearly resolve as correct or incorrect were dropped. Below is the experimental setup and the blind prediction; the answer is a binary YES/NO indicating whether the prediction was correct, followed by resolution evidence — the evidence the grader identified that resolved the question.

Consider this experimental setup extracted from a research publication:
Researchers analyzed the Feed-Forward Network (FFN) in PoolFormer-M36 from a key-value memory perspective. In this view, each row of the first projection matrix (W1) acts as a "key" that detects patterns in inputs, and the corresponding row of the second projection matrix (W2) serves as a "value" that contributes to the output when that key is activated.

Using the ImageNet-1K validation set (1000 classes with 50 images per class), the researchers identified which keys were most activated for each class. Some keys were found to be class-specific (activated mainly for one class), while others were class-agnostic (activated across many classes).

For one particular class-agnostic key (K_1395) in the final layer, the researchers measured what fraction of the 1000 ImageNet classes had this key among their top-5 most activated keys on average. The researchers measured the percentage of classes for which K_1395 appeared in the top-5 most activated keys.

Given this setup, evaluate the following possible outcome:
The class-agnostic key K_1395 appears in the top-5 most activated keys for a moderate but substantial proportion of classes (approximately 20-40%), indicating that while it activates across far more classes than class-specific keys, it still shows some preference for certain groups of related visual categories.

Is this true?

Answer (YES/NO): NO